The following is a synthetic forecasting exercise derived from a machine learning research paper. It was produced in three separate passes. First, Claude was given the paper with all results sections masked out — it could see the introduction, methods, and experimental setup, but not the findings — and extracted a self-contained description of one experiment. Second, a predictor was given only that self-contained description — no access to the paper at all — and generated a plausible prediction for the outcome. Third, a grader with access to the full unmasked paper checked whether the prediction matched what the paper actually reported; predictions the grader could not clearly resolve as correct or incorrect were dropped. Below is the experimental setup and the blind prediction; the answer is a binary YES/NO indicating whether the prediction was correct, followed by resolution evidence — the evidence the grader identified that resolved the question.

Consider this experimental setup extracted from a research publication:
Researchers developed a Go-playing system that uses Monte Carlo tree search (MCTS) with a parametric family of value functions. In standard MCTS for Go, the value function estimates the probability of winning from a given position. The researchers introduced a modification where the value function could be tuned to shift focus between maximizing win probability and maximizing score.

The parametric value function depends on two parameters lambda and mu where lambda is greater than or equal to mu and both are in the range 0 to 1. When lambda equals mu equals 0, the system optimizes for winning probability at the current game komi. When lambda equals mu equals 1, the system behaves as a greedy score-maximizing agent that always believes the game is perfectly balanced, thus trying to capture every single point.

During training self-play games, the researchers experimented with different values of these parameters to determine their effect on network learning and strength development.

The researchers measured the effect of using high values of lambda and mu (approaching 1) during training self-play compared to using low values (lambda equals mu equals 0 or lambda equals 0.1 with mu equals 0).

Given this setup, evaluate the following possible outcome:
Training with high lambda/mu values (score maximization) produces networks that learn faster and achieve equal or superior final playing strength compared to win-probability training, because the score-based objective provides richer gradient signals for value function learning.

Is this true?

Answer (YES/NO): NO